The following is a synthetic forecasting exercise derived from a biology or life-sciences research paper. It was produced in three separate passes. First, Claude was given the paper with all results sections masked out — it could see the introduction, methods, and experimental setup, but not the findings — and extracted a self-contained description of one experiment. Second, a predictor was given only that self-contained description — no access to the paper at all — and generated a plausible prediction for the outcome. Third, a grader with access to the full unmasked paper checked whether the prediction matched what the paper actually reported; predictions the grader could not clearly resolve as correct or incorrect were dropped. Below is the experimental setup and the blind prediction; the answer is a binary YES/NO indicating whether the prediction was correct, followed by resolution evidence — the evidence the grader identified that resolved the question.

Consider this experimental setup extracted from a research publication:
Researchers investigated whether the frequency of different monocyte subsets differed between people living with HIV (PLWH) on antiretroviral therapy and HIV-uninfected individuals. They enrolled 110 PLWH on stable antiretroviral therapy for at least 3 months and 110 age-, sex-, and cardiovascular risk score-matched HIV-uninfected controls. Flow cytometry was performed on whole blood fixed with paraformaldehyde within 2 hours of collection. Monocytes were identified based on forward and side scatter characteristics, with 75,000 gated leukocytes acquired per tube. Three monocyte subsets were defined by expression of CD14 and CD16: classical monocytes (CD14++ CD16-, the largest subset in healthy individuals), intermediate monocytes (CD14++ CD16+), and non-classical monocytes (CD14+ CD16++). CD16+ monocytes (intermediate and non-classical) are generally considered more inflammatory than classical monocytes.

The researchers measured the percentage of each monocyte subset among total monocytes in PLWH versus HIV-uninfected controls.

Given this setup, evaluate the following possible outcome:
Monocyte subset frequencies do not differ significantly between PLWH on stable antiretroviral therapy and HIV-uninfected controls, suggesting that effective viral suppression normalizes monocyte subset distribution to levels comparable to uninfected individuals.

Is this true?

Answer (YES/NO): NO